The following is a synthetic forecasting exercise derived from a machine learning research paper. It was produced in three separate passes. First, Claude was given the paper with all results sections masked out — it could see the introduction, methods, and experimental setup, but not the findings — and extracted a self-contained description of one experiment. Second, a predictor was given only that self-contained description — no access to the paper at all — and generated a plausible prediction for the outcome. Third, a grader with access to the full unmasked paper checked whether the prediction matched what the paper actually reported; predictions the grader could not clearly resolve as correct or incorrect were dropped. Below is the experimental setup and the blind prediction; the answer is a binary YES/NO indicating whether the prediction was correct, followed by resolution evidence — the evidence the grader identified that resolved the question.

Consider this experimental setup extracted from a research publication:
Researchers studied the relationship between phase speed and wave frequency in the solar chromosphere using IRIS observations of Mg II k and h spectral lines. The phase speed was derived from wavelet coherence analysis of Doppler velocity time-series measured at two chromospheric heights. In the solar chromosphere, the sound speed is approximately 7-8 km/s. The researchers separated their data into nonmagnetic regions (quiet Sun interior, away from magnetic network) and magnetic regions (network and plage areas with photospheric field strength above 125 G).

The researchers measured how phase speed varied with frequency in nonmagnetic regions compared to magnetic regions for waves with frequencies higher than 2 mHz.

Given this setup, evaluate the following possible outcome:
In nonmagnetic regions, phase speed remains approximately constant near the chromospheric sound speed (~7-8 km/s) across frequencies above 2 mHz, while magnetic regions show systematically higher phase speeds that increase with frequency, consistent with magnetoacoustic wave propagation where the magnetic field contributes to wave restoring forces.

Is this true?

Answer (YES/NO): NO